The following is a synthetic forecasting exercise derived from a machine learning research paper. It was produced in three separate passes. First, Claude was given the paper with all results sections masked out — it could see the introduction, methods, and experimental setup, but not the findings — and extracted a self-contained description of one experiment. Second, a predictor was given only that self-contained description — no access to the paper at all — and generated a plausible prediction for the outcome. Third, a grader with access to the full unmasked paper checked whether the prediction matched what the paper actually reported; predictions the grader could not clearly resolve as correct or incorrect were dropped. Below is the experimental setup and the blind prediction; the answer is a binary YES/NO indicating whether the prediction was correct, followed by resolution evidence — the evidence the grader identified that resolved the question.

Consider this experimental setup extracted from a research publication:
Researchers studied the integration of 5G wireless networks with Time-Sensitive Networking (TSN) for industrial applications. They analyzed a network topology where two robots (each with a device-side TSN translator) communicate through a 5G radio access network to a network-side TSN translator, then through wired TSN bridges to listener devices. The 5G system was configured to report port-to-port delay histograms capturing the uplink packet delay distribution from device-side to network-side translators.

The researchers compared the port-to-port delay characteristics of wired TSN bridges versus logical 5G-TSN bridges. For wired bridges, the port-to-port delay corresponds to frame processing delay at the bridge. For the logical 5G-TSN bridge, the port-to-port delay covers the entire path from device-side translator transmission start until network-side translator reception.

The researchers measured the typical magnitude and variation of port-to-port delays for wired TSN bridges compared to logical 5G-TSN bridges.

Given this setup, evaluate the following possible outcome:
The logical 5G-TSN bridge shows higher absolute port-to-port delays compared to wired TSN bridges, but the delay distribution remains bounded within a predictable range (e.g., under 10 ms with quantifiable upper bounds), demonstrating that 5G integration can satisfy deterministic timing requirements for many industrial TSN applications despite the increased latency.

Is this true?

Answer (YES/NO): NO